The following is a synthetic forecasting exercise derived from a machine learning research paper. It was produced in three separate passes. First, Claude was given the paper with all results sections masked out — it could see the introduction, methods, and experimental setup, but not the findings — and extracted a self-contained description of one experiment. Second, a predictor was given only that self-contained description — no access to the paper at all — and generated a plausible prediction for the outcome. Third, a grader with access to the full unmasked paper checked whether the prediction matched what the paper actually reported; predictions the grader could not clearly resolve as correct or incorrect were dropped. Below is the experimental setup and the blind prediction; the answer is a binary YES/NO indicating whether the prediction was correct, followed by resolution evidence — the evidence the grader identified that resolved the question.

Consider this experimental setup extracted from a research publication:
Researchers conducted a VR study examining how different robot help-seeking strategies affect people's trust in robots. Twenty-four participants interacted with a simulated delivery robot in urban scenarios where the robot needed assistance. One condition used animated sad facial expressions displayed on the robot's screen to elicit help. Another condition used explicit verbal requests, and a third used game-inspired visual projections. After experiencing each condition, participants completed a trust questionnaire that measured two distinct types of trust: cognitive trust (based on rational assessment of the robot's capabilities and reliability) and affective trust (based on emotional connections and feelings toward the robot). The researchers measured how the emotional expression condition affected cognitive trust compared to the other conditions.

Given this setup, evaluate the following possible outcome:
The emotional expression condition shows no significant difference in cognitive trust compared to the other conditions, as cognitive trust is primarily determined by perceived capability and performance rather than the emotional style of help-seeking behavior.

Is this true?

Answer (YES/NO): NO